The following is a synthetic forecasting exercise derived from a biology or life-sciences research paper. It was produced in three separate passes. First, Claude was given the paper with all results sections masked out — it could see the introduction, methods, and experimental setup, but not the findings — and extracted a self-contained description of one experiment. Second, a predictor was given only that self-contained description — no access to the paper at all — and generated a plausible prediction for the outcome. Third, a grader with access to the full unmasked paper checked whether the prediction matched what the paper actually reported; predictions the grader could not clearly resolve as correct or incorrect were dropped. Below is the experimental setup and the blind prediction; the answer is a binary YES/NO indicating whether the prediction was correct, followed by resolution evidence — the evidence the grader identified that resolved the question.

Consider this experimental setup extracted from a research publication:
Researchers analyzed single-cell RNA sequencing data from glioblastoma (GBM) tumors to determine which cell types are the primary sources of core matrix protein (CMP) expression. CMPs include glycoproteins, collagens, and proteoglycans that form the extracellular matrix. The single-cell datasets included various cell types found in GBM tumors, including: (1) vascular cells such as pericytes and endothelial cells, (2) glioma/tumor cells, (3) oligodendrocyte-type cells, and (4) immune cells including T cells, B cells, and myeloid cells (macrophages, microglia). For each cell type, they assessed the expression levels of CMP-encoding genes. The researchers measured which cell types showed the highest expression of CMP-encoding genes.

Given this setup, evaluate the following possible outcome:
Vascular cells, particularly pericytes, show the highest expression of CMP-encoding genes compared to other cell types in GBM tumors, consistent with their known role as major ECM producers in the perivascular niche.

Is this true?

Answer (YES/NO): YES